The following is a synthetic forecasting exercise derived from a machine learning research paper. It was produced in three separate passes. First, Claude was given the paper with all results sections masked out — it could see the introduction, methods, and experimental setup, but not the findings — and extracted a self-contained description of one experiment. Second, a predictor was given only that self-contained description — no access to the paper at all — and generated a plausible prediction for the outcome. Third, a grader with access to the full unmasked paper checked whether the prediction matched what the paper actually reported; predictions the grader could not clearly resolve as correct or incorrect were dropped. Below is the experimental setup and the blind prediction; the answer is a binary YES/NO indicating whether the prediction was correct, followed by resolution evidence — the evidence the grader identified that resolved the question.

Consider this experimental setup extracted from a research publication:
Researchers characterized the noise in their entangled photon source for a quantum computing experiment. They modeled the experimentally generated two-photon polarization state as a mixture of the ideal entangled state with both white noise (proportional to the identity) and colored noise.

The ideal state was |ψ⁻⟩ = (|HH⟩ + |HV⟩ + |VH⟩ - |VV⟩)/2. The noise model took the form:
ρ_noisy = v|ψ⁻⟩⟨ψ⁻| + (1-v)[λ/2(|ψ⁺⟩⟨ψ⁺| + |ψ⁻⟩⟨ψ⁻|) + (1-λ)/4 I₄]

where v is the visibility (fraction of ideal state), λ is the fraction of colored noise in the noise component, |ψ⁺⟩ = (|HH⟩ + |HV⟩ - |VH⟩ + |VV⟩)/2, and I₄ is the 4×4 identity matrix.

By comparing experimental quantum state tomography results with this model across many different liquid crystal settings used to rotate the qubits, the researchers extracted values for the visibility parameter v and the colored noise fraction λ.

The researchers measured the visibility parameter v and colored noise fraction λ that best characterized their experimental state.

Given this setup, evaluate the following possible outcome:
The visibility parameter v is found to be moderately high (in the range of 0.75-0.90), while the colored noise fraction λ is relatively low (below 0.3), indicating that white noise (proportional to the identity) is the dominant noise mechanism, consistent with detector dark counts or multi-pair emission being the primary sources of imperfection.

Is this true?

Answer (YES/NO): NO